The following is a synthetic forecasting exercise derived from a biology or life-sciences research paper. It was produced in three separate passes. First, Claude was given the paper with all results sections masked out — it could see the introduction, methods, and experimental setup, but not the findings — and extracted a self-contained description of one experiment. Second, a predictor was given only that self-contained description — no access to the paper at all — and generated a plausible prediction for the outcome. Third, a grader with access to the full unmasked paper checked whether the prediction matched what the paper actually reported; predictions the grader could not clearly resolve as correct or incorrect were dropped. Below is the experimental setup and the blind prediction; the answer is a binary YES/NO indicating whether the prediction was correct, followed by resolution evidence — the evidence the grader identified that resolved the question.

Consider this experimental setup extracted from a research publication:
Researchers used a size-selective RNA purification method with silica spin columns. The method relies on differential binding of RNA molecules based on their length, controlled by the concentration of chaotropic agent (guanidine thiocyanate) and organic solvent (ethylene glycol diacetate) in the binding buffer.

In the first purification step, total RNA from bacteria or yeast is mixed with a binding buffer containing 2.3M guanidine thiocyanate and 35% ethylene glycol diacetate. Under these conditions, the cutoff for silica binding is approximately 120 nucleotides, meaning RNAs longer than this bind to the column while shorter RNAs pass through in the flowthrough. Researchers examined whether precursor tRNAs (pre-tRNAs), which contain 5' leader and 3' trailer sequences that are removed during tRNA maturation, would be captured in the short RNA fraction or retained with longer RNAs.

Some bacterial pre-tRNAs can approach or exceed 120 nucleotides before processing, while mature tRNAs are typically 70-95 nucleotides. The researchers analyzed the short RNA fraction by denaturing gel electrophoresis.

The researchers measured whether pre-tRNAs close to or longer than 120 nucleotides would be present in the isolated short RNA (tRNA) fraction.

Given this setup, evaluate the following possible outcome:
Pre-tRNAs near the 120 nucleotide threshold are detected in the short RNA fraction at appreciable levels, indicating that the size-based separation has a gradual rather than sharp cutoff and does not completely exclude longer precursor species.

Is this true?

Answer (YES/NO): NO